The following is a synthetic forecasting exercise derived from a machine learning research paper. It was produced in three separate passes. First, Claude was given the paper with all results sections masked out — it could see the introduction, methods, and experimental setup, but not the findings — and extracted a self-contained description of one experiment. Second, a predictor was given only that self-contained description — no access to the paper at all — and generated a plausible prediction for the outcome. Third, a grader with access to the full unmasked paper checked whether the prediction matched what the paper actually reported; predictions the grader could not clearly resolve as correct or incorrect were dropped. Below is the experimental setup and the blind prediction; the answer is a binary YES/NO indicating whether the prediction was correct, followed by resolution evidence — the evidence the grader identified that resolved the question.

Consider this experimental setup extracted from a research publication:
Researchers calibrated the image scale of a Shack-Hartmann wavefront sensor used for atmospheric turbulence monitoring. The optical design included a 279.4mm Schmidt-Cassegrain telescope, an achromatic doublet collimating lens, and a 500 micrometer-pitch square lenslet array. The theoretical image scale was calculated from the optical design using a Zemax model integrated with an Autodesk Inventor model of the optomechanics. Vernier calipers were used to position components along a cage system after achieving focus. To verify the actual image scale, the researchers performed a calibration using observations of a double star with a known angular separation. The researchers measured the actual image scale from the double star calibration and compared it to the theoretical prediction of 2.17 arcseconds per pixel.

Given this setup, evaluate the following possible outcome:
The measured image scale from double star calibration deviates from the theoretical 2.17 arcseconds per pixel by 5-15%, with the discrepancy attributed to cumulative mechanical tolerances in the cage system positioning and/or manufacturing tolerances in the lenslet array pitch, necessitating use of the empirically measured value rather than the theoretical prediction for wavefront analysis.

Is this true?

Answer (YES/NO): NO